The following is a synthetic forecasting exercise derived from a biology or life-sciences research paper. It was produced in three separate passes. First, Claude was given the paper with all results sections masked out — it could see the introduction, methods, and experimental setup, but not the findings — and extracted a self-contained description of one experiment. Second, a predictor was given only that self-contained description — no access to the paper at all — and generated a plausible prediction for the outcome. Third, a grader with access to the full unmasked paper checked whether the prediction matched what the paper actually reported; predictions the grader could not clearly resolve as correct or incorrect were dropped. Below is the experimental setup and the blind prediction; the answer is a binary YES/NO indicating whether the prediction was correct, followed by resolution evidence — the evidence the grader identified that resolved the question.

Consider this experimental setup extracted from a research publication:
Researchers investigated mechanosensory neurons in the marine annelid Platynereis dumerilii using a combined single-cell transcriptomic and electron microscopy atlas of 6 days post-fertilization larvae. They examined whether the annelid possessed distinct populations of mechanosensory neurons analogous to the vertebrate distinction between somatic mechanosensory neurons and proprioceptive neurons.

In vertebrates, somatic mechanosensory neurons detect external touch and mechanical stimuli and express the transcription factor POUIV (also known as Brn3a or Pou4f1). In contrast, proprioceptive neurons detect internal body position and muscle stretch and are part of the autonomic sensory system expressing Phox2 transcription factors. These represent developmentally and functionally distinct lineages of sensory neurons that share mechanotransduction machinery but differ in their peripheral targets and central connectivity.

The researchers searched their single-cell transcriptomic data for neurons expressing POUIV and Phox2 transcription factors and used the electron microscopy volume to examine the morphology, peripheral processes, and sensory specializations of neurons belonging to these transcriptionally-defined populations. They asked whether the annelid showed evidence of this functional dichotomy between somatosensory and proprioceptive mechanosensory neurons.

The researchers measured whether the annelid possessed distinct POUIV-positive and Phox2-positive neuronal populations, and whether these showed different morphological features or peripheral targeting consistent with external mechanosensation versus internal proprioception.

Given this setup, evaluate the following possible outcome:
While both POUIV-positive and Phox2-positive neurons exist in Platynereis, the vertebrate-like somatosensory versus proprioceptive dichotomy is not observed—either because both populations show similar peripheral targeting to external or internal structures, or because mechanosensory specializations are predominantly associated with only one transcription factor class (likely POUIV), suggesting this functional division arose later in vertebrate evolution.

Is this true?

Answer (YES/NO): NO